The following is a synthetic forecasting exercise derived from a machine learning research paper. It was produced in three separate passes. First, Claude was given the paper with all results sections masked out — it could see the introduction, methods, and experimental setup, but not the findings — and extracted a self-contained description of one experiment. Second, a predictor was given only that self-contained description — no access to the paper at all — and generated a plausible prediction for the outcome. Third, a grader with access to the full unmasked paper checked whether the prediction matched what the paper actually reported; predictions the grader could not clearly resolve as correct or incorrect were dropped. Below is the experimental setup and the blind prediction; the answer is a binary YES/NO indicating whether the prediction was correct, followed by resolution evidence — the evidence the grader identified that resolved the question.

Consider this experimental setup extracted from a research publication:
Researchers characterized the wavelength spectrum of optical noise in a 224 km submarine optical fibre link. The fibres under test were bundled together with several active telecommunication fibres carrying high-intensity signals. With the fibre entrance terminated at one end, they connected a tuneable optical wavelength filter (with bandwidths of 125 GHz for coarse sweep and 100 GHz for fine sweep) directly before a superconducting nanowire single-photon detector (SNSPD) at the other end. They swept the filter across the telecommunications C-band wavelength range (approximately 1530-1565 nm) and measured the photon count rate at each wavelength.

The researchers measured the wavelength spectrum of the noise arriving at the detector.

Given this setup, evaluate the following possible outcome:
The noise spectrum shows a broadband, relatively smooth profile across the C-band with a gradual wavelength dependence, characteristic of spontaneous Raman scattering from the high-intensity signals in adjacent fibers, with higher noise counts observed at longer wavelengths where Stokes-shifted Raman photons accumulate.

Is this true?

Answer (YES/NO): NO